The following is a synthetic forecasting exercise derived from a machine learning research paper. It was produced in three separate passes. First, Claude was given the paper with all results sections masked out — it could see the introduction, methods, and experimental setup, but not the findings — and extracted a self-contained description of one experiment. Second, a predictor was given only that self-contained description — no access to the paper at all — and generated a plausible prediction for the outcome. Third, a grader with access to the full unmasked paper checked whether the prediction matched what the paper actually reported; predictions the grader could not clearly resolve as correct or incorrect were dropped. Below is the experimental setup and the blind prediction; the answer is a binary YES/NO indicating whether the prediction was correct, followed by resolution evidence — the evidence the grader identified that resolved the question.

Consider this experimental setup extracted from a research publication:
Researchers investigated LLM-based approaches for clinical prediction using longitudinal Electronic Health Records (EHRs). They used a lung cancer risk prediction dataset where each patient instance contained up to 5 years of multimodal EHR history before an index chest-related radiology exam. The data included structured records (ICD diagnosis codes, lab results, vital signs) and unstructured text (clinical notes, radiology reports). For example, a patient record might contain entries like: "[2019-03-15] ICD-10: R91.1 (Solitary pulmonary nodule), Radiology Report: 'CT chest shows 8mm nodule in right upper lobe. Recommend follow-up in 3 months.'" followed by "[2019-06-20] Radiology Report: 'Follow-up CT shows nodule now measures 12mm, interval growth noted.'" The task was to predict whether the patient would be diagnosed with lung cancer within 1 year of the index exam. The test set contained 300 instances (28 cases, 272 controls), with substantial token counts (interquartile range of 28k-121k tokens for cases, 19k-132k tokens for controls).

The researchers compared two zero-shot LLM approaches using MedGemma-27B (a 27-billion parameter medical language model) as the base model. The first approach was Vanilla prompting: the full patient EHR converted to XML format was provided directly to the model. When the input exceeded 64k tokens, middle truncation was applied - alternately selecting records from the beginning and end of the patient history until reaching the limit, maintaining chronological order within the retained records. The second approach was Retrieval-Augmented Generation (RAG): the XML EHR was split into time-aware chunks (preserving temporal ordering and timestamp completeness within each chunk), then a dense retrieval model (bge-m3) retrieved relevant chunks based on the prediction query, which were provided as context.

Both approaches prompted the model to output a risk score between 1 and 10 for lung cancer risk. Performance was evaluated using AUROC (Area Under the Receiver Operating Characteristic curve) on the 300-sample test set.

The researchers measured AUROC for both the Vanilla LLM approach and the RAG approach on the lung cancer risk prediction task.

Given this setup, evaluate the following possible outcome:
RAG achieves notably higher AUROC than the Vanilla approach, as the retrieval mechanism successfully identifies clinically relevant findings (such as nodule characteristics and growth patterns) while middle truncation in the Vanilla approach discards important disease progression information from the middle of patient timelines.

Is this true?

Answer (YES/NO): NO